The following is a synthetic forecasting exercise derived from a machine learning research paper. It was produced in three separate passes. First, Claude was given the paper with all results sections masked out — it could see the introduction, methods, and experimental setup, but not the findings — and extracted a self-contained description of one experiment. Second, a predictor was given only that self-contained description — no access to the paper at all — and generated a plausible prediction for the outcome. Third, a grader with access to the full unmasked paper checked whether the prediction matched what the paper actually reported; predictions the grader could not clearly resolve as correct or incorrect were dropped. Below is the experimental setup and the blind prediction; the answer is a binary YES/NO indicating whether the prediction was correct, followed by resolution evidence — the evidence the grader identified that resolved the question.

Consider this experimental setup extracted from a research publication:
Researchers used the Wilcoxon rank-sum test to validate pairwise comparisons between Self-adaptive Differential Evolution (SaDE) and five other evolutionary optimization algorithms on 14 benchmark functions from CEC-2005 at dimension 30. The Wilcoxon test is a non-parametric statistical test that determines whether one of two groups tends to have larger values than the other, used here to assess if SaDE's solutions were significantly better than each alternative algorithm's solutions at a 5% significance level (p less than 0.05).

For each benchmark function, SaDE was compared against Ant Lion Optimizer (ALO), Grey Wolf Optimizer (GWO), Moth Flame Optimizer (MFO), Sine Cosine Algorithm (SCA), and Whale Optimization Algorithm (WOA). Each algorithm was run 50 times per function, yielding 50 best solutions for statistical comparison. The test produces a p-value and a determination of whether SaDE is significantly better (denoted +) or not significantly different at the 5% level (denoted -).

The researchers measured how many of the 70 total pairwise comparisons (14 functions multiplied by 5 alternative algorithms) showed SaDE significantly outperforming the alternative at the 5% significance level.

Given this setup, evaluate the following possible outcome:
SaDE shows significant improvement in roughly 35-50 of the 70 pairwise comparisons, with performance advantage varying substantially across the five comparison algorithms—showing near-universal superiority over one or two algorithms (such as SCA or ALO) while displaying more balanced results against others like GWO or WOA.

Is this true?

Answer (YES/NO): NO